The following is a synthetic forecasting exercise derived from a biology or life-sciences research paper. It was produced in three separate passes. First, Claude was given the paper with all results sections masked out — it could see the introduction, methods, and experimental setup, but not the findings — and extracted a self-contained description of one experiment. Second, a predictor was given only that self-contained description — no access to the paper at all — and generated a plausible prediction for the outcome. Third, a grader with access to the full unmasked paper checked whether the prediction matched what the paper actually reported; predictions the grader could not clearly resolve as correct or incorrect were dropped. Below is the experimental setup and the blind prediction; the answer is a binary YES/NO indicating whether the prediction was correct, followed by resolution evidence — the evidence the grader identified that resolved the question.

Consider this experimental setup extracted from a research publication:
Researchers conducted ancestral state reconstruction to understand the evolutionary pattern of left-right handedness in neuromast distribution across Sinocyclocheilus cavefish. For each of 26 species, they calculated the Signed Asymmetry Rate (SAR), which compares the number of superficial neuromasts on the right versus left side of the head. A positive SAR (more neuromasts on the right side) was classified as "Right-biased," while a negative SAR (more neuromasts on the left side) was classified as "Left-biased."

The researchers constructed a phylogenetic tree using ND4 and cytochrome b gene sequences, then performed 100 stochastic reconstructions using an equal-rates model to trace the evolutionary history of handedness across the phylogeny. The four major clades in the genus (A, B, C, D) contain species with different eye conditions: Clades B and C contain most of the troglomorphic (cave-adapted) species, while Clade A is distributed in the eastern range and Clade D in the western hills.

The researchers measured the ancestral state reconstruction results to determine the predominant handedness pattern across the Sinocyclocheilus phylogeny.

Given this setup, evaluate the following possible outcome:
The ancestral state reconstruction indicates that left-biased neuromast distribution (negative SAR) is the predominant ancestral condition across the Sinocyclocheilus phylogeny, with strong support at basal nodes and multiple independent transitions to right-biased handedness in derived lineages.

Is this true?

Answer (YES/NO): NO